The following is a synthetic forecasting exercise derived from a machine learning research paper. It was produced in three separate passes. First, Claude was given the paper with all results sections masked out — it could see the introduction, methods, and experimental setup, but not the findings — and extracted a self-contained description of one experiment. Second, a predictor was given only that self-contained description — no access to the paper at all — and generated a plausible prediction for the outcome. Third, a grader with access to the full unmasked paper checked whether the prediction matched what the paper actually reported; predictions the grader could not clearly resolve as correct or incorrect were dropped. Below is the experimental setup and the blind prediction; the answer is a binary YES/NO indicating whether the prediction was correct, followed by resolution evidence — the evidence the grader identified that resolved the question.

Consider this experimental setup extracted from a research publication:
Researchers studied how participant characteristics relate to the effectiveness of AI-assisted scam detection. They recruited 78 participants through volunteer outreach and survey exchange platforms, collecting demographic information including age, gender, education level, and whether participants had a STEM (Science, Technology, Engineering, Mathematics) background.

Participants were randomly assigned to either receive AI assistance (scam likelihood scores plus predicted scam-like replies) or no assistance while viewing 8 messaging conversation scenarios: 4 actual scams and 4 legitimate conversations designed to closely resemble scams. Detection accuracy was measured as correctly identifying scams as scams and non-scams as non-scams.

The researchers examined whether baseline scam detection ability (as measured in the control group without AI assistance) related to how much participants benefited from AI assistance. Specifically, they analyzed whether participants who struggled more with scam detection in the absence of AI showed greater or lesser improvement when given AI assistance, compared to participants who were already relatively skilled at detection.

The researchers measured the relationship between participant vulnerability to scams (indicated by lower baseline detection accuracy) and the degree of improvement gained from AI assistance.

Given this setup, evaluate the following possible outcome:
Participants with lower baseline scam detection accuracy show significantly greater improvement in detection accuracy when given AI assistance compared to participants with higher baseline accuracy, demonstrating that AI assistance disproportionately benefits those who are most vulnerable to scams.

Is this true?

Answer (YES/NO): YES